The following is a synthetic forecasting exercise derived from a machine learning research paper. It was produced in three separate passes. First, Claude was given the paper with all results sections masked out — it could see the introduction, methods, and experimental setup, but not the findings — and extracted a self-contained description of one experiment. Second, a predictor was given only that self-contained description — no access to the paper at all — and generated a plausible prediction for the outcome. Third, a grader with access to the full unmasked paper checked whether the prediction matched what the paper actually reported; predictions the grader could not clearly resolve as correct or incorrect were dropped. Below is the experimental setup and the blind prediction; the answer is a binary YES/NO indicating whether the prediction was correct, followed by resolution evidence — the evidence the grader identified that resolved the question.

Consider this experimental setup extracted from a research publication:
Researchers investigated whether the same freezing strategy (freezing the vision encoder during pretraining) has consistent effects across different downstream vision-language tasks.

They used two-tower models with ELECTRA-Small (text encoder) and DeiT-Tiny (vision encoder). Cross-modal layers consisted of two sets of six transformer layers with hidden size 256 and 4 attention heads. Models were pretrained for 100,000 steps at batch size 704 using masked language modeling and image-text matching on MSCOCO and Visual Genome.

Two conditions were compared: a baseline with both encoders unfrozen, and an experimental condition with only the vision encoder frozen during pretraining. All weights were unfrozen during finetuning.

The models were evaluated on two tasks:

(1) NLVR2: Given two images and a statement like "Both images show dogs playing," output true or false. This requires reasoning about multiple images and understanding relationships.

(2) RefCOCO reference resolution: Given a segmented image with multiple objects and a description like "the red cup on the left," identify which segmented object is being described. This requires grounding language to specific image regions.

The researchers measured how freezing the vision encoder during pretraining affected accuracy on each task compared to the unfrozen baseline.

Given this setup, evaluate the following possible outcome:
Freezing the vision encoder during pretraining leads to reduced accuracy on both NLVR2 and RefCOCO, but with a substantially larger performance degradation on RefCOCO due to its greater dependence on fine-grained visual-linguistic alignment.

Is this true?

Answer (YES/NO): NO